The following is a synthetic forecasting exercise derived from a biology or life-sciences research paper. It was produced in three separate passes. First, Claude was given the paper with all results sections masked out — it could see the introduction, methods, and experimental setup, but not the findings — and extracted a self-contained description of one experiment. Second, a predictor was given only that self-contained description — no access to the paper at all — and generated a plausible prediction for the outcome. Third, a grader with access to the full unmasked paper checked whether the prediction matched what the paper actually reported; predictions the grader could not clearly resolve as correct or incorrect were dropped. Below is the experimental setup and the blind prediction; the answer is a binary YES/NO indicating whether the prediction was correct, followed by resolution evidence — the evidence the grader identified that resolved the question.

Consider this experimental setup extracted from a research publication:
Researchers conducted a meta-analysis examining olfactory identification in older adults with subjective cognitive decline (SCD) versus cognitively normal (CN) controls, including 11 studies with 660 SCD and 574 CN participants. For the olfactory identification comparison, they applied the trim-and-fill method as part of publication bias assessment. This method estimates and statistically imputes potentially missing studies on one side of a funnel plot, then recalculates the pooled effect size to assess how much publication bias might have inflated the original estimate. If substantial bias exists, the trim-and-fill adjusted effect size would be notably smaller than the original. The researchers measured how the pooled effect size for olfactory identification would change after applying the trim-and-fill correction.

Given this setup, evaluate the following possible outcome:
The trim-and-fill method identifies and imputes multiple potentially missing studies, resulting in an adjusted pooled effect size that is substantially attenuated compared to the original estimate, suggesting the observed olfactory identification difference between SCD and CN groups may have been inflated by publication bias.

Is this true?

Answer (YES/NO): YES